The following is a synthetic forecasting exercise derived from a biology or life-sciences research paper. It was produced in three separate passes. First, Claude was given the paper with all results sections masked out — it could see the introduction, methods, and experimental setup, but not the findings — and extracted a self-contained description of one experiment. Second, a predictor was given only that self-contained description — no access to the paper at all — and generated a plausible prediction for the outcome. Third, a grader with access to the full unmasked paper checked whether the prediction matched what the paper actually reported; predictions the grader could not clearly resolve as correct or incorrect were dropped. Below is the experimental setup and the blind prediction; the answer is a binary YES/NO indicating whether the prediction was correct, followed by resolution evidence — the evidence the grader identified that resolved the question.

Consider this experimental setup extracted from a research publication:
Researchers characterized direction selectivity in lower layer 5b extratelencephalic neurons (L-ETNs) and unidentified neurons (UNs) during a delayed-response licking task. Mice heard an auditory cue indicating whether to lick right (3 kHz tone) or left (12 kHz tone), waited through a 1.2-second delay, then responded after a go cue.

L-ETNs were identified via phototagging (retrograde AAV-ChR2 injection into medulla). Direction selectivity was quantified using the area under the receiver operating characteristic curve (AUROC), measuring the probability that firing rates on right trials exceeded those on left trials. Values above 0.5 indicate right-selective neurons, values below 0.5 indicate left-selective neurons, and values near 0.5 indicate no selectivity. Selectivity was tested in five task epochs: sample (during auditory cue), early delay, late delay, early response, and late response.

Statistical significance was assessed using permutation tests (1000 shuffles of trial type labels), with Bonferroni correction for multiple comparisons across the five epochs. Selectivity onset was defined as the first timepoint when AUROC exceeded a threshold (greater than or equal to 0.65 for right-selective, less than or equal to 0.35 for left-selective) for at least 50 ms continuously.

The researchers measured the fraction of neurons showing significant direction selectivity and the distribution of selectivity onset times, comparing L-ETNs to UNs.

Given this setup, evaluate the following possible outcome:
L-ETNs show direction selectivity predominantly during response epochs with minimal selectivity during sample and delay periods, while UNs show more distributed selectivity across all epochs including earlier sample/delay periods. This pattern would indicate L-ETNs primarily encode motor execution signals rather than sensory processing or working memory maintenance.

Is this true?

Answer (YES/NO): NO